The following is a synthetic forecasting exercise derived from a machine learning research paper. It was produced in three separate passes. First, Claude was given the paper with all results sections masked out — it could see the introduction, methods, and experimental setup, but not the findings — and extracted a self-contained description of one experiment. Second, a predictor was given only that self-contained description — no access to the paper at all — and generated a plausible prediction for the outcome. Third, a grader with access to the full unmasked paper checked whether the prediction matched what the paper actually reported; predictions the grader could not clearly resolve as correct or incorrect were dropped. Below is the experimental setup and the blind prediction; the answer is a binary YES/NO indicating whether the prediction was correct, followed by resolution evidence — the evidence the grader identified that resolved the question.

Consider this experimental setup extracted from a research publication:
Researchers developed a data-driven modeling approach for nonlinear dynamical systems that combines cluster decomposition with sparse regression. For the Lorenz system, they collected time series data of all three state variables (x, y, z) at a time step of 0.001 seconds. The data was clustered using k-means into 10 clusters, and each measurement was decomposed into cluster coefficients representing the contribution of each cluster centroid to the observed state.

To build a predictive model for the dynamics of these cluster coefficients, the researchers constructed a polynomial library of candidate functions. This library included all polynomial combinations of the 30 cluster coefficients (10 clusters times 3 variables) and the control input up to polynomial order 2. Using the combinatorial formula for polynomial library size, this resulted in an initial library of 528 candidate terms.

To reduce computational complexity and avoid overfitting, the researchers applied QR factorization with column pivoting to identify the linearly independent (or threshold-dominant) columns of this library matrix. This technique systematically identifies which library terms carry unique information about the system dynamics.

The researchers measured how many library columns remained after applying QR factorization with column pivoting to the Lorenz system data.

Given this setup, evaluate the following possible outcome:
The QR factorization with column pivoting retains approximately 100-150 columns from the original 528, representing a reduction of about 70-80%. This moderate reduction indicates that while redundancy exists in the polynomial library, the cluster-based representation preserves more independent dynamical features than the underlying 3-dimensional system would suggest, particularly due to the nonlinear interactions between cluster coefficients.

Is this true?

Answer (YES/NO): NO